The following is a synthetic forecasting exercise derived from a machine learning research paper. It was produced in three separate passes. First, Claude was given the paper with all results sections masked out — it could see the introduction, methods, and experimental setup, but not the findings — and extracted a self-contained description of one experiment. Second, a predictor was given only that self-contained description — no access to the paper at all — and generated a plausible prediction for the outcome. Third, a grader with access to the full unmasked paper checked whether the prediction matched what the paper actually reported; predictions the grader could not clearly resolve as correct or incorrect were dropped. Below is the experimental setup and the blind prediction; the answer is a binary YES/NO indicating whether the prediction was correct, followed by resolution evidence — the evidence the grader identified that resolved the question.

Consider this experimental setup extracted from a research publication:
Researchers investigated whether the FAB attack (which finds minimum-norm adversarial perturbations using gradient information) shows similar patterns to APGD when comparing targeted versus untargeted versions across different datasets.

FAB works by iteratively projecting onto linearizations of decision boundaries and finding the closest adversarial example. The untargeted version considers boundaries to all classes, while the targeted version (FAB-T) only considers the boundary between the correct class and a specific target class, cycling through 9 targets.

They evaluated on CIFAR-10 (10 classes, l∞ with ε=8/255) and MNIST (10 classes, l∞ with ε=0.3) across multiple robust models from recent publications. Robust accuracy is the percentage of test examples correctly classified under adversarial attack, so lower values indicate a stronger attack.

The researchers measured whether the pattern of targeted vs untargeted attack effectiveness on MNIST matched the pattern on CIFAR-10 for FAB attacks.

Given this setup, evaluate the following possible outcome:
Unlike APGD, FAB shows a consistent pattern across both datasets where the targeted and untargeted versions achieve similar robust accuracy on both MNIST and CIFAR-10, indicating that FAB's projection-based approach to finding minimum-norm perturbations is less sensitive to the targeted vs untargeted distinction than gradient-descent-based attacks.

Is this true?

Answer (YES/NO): NO